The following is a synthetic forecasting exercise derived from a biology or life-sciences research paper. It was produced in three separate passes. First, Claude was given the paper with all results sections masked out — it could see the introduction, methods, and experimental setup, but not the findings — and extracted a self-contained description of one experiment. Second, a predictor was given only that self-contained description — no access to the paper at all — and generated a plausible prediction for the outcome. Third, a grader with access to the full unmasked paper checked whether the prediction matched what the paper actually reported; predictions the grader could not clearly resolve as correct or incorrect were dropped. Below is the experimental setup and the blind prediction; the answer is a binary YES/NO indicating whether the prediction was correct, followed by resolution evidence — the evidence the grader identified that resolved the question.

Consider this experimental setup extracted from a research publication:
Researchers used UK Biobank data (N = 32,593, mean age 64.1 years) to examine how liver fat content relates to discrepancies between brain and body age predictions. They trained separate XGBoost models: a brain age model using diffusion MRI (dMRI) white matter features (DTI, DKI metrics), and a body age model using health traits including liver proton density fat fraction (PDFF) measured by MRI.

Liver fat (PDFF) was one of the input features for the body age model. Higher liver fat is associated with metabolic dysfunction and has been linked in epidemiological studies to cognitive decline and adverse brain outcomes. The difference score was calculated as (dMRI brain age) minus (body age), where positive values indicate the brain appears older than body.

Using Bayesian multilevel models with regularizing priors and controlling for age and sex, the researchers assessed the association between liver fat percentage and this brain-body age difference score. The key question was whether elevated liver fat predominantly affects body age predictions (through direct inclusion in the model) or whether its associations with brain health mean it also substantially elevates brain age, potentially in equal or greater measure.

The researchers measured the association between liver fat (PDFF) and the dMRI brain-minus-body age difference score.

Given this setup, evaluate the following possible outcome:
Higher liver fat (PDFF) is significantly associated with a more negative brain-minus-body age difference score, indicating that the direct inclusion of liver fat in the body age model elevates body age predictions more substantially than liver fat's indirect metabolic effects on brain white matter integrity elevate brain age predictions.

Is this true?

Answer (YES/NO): NO